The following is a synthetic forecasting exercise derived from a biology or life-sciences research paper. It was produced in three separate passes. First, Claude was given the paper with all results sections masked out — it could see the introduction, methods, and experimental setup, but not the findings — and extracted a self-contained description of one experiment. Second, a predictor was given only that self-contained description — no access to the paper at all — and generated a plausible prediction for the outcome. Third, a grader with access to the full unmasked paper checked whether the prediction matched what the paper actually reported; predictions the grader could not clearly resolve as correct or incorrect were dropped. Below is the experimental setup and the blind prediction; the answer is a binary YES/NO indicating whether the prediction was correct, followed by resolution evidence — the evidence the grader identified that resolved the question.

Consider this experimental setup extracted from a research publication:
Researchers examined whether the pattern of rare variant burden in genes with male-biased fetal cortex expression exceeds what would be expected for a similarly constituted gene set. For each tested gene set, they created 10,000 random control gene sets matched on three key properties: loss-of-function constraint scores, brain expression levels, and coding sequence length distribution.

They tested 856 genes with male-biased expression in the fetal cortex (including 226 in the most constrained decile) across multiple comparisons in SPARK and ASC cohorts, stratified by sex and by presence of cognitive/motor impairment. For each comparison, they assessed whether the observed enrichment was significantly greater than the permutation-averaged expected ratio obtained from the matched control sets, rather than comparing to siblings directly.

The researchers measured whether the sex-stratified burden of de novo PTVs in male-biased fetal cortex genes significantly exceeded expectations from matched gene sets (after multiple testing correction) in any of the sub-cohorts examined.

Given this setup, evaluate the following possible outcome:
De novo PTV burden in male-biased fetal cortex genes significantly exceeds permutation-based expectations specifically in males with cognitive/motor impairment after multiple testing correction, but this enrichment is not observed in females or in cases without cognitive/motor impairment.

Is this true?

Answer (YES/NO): NO